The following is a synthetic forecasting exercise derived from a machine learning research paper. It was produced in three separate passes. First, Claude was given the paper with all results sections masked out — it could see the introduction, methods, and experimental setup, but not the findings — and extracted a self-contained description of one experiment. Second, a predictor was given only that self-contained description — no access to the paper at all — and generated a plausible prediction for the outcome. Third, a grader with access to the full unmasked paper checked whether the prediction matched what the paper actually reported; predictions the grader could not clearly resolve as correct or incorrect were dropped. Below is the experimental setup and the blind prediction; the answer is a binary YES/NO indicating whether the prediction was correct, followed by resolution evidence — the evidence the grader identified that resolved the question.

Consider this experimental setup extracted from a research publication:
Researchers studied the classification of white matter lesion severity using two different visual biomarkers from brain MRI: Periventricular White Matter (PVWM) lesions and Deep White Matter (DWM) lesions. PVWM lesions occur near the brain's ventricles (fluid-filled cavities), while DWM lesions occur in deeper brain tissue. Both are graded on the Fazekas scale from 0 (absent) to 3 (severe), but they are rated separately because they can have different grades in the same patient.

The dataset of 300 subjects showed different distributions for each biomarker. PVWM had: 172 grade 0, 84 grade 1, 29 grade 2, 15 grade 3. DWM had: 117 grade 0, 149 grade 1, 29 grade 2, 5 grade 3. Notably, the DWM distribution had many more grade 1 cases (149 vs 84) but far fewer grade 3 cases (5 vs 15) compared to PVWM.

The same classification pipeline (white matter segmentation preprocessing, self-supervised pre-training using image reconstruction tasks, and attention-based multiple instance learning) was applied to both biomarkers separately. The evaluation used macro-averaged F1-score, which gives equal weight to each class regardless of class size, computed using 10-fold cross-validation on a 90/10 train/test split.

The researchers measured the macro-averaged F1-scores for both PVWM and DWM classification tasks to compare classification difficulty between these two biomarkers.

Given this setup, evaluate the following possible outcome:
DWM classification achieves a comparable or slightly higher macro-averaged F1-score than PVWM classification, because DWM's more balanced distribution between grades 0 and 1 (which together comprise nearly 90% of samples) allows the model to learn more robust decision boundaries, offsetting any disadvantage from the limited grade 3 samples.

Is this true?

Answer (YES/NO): NO